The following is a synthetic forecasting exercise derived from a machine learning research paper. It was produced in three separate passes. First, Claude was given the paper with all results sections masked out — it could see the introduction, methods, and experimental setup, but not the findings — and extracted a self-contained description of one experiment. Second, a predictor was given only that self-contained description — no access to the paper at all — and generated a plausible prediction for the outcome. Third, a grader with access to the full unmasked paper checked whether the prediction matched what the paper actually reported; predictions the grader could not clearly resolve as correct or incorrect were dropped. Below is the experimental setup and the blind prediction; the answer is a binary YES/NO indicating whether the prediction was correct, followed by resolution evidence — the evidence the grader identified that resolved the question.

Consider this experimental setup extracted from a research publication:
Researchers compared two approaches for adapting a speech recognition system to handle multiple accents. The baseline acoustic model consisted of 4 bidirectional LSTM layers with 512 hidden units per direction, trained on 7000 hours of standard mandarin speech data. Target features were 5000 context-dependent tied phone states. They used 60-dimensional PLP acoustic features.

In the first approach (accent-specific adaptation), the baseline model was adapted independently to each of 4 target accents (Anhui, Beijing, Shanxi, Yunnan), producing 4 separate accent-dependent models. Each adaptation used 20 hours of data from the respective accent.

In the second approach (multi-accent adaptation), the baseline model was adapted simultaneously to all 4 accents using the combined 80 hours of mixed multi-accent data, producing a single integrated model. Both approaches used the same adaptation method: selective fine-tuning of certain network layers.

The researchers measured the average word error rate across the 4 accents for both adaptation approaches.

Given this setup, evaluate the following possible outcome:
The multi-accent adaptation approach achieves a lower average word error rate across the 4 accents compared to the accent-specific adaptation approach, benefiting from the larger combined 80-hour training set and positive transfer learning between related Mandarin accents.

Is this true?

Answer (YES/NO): NO